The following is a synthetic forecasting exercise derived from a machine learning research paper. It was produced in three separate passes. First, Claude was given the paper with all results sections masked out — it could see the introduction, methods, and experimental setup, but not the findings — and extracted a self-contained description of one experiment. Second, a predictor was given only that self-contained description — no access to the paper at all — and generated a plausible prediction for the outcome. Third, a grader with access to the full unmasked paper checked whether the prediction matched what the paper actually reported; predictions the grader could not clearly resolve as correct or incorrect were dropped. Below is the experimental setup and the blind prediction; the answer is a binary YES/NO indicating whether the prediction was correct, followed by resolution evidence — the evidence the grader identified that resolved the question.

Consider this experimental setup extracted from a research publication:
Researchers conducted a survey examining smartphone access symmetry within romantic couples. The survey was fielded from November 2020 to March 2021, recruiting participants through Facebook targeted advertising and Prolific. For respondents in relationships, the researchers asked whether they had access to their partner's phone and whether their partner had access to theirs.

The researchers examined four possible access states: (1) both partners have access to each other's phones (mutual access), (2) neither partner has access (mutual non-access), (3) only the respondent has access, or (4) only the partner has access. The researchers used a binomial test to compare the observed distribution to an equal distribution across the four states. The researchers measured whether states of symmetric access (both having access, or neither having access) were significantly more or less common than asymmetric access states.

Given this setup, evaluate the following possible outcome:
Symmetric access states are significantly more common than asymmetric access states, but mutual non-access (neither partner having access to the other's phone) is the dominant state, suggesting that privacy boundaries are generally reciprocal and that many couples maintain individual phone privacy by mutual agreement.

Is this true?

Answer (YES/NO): NO